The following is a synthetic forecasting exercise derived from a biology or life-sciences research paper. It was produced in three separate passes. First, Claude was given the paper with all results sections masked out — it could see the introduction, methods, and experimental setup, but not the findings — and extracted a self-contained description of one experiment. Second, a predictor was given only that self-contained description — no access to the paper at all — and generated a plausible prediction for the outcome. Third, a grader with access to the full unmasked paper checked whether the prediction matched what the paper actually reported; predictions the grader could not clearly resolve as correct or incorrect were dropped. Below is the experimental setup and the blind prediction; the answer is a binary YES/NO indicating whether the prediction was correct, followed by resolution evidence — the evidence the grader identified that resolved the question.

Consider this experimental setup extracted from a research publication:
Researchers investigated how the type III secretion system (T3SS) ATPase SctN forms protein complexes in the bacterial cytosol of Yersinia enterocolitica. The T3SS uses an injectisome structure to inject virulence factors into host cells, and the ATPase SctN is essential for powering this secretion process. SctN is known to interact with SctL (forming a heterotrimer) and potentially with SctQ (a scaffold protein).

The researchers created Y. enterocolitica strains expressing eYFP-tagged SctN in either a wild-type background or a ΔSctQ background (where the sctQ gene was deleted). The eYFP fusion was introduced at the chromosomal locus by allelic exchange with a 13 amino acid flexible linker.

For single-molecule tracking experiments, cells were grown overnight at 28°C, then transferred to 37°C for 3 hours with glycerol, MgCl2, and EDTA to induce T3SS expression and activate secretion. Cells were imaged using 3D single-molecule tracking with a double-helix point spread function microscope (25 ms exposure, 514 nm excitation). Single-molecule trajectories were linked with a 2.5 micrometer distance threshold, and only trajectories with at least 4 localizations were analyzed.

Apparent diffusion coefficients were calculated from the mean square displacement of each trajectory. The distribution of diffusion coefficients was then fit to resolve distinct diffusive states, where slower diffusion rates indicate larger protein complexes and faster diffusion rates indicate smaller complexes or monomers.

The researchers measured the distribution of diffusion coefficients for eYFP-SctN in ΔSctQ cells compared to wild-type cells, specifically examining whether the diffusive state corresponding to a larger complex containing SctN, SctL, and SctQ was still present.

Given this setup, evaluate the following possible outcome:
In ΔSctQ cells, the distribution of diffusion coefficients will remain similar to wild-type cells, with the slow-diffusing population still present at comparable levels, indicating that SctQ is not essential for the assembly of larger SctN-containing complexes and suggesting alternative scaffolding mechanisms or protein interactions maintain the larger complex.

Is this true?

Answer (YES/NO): NO